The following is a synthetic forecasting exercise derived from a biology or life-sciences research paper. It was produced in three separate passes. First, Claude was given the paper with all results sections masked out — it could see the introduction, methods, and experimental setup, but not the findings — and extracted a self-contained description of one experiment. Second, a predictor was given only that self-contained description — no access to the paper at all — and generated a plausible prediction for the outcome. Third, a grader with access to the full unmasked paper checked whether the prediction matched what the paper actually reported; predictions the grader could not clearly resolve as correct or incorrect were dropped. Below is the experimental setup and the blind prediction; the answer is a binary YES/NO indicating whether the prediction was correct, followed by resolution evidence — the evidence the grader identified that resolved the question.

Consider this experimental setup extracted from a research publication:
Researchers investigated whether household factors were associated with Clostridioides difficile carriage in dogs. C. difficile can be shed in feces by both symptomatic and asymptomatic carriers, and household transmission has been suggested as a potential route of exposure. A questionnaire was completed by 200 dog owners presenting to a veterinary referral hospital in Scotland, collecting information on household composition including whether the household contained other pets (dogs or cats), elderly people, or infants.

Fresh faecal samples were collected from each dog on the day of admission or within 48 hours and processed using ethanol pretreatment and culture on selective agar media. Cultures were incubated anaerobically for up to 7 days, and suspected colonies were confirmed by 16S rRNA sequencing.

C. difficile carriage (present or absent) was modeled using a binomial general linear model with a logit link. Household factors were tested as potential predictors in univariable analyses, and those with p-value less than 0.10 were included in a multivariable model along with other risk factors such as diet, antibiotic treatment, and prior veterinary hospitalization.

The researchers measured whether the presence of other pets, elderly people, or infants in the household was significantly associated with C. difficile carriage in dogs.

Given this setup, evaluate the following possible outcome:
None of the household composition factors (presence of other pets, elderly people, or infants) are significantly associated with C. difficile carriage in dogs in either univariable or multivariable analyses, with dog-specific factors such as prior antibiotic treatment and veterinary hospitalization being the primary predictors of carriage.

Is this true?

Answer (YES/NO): NO